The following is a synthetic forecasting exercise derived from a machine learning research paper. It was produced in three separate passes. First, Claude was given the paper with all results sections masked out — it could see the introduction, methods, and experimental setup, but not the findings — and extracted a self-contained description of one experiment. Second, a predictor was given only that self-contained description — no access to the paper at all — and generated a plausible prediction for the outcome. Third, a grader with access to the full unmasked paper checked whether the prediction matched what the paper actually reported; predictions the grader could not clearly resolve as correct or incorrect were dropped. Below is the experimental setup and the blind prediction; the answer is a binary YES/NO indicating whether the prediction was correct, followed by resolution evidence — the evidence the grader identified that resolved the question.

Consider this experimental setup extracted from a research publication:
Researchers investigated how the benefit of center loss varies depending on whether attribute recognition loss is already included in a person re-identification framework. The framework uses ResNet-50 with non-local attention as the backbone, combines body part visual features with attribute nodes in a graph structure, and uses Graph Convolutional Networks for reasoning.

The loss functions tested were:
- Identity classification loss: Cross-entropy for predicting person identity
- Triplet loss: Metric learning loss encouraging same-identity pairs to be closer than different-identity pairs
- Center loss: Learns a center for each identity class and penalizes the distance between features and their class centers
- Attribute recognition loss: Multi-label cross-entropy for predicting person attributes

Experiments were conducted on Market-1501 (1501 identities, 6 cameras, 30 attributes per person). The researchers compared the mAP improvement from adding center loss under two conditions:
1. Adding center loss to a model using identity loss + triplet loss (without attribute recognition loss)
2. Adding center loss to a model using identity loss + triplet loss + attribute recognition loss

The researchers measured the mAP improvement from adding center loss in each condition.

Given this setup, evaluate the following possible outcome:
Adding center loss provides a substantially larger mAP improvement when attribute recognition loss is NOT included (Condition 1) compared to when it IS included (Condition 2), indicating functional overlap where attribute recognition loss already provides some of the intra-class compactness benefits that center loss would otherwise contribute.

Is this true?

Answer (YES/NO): NO